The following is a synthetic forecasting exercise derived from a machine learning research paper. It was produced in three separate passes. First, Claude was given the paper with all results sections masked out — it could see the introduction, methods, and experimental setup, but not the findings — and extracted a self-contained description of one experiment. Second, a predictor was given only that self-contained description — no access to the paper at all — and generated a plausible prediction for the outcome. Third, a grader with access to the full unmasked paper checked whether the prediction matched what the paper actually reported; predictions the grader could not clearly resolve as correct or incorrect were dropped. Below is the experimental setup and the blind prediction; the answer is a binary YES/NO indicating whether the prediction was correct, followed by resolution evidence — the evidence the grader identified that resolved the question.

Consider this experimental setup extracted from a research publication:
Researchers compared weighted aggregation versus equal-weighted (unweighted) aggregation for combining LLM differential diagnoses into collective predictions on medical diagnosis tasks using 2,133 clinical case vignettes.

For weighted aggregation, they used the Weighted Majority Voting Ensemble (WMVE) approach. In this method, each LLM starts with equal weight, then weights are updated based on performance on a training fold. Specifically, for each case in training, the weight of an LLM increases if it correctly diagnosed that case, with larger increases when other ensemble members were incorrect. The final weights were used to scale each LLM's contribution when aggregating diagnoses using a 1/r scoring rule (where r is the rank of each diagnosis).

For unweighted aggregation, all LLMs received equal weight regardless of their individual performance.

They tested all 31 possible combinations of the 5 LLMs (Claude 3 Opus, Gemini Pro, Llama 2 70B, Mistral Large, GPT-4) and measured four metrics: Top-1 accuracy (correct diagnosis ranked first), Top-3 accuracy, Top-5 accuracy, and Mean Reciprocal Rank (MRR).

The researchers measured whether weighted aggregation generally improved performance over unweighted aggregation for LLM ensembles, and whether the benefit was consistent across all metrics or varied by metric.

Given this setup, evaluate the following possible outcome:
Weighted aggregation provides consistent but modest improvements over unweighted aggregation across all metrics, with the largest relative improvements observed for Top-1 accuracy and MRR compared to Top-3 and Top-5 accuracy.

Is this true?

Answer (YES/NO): NO